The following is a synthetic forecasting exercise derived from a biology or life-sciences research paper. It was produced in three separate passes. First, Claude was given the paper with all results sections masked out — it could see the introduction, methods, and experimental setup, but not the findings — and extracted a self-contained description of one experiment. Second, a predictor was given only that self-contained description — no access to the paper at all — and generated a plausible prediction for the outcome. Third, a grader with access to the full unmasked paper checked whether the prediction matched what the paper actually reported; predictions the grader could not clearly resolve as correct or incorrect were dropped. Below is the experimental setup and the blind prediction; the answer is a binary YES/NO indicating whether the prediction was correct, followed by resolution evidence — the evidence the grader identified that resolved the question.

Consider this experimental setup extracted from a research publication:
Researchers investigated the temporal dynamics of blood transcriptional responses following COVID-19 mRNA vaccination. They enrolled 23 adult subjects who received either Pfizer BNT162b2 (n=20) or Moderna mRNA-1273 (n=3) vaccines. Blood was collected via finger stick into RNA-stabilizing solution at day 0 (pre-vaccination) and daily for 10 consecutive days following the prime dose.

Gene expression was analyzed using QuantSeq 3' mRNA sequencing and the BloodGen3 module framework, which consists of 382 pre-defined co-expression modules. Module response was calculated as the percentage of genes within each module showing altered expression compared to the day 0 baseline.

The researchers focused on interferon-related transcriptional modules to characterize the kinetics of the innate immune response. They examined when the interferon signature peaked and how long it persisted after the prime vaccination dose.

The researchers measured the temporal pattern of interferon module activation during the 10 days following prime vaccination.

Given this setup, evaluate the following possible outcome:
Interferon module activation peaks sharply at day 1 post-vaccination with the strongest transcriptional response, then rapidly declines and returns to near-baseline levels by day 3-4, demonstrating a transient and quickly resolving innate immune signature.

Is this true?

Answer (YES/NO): NO